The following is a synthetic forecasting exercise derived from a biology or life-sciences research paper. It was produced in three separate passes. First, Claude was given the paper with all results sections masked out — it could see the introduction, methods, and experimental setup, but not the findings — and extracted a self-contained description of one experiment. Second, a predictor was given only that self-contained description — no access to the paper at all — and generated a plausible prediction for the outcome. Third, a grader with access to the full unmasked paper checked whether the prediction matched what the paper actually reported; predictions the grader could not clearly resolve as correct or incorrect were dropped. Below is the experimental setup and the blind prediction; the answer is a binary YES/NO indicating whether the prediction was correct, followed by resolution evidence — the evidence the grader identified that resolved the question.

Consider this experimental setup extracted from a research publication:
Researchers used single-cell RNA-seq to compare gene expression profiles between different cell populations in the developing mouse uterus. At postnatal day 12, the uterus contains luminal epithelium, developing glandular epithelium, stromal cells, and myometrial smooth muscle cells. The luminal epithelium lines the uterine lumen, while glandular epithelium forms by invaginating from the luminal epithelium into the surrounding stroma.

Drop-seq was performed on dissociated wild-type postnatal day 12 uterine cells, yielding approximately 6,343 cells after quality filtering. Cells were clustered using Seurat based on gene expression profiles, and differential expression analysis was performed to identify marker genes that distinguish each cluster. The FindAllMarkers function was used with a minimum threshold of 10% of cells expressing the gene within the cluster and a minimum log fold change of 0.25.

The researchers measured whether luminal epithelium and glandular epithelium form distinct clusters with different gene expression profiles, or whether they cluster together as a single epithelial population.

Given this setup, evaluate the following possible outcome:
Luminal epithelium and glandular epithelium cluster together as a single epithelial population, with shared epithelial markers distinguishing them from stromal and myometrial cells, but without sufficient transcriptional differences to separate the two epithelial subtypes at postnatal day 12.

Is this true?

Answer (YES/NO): NO